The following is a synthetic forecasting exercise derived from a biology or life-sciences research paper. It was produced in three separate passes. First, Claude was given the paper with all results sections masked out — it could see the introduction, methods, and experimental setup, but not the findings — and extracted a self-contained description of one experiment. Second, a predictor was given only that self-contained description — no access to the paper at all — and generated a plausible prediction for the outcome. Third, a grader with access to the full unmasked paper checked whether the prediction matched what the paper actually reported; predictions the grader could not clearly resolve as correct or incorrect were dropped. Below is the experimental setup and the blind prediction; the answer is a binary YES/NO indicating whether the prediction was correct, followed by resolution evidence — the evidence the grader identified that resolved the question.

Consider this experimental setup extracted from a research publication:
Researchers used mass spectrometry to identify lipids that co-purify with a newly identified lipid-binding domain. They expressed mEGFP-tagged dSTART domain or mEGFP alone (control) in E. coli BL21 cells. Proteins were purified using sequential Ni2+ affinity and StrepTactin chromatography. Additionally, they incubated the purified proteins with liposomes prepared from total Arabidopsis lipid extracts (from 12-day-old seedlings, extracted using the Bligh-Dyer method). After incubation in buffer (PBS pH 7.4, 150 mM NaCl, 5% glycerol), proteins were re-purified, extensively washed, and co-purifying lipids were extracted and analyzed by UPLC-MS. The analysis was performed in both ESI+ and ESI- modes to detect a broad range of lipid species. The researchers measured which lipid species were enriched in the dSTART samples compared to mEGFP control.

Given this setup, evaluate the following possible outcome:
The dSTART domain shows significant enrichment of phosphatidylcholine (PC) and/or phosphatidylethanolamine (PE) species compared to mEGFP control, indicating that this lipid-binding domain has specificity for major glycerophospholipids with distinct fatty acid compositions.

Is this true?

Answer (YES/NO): NO